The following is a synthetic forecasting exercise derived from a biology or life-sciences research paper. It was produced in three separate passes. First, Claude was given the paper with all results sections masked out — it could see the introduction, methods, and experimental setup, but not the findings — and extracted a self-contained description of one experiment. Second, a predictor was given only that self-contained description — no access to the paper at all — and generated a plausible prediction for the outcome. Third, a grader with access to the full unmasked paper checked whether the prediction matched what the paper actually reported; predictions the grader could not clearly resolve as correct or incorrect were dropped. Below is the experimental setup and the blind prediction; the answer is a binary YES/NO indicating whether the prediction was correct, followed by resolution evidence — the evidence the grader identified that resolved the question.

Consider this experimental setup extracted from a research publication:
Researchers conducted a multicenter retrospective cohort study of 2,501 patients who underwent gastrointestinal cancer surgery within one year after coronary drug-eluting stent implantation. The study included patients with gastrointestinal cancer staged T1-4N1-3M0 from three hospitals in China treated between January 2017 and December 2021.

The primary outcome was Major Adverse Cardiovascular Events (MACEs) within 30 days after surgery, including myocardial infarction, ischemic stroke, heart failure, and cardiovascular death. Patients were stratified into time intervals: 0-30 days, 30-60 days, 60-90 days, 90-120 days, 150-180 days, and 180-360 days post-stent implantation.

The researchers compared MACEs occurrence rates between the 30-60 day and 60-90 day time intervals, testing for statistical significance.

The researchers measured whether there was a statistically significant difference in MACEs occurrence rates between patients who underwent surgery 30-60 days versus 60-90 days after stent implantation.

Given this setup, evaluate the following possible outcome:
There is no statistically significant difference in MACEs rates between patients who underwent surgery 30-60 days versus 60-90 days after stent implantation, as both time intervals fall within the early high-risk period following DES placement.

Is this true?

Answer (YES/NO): YES